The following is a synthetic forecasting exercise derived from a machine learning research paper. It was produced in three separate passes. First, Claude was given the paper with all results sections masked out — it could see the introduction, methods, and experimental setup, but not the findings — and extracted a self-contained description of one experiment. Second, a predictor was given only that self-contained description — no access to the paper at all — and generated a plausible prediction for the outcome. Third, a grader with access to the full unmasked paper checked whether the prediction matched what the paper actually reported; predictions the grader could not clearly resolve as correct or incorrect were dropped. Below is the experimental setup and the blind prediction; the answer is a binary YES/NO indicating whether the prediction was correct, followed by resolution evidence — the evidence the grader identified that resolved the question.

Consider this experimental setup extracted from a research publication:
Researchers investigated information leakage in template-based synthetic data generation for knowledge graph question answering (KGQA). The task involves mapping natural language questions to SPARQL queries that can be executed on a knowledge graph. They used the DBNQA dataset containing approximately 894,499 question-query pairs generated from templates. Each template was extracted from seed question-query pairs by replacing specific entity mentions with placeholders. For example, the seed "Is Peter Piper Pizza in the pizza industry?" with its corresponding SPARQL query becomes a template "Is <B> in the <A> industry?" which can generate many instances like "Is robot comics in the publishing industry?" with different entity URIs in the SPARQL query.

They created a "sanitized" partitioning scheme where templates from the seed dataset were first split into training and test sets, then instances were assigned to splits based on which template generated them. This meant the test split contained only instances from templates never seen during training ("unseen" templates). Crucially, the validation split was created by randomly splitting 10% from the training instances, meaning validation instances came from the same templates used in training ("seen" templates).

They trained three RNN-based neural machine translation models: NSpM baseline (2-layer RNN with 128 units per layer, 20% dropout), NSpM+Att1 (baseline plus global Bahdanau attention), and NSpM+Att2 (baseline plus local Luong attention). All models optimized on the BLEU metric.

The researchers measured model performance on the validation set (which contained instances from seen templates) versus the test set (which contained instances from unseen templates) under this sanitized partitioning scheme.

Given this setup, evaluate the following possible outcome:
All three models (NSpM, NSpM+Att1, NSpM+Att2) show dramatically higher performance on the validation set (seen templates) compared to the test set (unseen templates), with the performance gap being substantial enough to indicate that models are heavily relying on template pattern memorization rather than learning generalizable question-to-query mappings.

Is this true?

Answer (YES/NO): YES